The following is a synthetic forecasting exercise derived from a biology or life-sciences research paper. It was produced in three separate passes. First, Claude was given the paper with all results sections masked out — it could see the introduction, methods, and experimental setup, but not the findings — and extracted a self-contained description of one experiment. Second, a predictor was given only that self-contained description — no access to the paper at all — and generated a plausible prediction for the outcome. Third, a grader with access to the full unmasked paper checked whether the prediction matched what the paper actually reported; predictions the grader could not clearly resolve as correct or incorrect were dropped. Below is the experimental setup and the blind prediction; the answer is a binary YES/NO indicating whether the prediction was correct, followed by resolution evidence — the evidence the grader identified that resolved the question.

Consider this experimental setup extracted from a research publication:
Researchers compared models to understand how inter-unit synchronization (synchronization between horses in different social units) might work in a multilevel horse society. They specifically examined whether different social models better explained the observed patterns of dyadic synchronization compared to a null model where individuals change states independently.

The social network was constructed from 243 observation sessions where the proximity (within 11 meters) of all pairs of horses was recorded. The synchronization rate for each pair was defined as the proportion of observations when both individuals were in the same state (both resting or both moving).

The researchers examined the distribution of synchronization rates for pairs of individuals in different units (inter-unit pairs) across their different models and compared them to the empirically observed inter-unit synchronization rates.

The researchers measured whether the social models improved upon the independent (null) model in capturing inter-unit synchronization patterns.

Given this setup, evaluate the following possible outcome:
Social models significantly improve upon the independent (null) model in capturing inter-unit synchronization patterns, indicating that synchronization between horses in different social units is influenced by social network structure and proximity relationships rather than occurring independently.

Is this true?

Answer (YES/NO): NO